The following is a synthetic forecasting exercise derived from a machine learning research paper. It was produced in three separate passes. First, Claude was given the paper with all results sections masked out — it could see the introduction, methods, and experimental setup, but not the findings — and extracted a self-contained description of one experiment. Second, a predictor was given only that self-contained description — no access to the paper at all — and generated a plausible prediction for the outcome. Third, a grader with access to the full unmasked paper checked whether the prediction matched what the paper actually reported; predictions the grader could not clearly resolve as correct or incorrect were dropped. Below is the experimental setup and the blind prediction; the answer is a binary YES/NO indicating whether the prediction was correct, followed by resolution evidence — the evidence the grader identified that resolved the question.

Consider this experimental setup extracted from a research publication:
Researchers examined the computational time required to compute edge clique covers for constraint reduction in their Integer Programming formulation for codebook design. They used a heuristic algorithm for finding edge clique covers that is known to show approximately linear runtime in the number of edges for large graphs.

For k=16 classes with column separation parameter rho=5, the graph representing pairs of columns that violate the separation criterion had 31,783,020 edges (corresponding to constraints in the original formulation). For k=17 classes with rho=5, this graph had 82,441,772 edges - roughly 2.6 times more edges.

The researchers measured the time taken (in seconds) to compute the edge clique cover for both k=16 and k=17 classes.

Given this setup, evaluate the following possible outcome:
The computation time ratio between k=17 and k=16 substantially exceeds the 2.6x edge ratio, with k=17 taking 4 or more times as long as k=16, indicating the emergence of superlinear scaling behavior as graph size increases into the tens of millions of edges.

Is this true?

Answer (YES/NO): NO